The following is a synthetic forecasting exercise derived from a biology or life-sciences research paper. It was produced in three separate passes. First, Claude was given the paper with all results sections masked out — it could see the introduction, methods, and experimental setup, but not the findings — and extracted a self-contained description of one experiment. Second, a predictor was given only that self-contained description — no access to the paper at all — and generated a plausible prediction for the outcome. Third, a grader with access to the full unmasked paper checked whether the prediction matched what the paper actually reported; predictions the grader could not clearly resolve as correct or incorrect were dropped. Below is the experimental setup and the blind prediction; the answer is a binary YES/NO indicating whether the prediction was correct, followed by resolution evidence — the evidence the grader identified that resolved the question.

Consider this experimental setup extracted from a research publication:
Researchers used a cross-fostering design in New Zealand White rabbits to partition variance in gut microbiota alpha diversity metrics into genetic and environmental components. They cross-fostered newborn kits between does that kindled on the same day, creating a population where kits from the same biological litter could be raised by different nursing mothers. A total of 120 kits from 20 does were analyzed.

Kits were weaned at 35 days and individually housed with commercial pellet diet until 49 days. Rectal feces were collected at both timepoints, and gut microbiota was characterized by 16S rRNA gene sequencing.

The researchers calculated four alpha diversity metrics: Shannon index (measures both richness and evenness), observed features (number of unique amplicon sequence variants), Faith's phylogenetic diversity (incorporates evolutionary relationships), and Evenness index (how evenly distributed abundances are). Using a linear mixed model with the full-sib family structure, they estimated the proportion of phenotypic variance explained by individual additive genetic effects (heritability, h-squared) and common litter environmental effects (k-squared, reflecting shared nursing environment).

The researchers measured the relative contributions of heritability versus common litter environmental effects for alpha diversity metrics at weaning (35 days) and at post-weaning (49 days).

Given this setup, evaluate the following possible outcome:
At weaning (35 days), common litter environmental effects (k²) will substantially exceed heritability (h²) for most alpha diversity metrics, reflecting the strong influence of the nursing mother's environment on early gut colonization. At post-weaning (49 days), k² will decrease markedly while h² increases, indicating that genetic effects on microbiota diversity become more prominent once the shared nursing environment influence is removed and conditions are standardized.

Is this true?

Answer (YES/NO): NO